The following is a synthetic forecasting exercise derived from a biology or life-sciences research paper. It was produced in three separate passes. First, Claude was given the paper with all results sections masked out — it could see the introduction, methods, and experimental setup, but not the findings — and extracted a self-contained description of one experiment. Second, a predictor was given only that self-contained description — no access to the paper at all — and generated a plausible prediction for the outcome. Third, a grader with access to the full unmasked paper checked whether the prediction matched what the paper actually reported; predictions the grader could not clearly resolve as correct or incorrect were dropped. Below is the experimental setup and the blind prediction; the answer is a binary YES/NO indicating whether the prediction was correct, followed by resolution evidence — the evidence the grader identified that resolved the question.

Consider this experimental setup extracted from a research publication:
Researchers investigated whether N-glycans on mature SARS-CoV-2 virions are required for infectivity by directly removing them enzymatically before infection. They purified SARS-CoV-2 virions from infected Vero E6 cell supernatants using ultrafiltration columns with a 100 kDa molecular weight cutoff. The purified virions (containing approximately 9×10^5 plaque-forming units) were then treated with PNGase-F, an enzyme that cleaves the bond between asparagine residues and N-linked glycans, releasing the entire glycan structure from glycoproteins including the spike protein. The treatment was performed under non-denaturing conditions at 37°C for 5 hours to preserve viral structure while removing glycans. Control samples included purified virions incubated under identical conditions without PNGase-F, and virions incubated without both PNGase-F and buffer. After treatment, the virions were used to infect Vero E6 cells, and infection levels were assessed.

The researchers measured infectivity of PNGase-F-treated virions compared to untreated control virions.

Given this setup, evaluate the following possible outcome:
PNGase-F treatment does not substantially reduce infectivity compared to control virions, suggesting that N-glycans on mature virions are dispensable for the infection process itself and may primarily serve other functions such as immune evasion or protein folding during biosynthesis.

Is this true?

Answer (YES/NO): NO